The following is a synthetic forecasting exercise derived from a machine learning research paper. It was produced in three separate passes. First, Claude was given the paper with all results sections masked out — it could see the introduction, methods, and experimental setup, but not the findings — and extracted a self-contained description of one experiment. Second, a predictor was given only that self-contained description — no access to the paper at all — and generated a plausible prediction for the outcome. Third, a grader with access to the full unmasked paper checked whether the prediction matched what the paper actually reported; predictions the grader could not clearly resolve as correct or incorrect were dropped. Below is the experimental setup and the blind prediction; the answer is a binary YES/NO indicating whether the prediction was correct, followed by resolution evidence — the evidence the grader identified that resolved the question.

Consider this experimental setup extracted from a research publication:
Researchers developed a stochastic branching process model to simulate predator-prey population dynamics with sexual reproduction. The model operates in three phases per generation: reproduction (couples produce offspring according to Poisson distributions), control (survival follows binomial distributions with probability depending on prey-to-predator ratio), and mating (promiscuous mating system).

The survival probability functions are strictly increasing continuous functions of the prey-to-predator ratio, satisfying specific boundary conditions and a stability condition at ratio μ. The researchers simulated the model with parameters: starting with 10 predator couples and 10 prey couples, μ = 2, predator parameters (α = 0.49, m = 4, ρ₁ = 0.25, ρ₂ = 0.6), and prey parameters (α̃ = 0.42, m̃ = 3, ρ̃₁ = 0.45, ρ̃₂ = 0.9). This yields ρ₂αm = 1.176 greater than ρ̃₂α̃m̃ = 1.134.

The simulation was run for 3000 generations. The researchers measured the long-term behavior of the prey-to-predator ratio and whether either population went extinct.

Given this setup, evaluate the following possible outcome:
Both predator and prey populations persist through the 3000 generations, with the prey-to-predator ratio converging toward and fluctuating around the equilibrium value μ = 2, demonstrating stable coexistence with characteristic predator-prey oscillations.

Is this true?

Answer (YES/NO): NO